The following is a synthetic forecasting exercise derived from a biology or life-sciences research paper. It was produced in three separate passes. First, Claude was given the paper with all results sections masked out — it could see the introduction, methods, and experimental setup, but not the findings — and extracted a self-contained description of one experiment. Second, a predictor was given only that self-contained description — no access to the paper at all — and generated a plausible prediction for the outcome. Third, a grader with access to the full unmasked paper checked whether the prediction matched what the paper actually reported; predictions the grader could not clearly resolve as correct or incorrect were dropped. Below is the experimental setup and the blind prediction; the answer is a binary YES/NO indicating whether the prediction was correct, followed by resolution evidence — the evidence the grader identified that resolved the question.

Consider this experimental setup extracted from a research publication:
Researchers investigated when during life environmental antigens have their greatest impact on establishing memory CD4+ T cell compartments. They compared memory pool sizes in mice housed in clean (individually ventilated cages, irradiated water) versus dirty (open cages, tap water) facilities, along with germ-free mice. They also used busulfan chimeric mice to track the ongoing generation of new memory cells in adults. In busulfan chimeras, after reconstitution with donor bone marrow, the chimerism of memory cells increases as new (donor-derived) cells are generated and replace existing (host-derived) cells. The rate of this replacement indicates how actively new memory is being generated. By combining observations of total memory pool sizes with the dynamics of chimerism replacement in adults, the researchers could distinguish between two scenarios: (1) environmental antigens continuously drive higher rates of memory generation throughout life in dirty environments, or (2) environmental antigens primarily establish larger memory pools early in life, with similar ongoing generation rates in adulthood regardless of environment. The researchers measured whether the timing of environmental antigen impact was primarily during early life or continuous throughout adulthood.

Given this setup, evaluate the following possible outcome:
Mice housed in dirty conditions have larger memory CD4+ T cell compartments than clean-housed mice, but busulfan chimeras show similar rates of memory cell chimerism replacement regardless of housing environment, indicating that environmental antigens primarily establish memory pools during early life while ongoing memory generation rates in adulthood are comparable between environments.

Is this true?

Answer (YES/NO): YES